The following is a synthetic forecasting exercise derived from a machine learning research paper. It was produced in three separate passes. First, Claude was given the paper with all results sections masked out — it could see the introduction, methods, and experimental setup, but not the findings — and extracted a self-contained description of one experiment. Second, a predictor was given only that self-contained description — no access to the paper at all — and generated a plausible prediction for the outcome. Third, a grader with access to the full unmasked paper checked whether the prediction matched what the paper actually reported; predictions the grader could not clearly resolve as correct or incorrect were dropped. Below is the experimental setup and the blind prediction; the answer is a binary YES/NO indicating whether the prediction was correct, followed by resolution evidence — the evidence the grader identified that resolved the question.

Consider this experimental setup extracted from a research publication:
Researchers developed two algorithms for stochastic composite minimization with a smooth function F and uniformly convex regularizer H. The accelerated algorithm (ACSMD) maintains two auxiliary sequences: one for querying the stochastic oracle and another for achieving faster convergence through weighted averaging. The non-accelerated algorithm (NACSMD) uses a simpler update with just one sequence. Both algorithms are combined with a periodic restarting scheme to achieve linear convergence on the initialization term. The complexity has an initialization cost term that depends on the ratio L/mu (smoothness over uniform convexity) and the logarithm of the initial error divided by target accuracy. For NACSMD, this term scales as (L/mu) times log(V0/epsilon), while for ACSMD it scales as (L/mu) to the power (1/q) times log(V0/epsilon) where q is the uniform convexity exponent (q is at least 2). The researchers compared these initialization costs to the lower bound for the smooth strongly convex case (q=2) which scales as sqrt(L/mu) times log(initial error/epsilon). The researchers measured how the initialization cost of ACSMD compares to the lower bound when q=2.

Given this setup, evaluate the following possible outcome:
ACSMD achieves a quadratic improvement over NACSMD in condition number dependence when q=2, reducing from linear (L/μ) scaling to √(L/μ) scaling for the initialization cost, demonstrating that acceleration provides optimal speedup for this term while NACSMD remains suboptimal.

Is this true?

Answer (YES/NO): YES